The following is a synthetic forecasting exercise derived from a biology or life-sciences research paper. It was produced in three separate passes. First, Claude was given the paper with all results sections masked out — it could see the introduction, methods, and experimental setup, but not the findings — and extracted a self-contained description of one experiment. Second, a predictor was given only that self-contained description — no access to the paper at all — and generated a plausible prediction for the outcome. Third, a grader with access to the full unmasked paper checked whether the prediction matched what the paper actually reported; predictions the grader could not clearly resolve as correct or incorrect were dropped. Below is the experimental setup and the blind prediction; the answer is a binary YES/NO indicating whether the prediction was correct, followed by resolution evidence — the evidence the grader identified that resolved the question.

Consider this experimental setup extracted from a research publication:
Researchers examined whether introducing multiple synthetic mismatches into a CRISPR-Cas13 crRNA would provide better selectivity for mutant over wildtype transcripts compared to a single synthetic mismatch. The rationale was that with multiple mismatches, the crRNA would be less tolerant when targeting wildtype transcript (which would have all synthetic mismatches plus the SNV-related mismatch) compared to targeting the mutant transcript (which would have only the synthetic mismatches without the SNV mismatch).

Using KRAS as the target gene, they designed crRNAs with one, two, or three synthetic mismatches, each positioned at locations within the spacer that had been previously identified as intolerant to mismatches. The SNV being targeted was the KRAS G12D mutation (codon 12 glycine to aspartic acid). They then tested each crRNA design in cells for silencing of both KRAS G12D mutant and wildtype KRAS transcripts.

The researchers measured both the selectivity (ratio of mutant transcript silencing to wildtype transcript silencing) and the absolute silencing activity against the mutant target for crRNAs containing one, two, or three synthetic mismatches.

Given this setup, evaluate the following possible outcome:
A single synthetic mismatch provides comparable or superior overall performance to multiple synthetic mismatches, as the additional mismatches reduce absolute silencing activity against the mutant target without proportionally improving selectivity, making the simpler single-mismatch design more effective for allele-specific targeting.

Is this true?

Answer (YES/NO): NO